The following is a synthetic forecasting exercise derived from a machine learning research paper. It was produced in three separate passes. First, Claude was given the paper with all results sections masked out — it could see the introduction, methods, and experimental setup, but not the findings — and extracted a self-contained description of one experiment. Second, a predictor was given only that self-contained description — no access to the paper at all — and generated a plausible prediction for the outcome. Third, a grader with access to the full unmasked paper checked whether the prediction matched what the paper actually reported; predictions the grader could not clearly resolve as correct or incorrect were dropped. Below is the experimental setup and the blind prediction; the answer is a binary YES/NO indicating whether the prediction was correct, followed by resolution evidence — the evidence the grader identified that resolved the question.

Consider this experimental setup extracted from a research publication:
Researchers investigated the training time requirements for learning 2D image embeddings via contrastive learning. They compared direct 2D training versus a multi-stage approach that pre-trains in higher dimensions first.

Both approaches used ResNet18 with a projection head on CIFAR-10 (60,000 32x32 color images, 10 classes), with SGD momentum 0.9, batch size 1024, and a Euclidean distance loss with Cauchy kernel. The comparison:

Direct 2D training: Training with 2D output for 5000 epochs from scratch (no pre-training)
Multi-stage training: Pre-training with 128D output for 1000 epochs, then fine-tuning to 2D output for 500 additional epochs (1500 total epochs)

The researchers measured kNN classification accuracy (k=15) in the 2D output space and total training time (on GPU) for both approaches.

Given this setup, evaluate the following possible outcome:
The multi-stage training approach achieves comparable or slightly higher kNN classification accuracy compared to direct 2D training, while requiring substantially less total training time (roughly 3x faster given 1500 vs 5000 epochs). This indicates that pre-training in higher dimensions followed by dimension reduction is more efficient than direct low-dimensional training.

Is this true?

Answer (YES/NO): YES